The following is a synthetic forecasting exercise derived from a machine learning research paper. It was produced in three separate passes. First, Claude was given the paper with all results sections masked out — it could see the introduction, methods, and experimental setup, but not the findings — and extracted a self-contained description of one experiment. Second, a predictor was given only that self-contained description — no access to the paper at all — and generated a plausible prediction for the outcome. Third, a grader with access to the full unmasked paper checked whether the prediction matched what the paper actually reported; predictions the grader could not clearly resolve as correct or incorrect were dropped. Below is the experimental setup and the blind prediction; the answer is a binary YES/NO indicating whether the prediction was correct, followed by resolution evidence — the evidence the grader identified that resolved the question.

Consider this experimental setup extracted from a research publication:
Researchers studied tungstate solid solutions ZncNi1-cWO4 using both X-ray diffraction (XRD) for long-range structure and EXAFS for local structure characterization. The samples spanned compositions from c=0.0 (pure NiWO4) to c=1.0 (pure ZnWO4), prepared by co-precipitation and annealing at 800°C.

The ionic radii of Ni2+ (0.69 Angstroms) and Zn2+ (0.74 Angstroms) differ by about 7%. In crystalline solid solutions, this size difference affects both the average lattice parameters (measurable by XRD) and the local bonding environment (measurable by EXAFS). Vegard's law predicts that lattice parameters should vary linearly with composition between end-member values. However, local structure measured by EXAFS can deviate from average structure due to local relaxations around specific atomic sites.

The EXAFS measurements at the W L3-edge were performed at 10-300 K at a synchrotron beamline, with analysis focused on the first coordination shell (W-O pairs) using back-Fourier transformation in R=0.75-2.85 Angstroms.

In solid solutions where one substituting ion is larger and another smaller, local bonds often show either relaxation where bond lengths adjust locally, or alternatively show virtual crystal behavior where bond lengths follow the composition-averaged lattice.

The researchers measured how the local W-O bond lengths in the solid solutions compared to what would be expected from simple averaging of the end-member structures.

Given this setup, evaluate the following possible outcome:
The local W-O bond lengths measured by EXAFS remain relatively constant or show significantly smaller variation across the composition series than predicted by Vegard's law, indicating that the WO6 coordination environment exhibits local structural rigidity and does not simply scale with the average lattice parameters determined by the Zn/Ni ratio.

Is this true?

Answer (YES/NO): NO